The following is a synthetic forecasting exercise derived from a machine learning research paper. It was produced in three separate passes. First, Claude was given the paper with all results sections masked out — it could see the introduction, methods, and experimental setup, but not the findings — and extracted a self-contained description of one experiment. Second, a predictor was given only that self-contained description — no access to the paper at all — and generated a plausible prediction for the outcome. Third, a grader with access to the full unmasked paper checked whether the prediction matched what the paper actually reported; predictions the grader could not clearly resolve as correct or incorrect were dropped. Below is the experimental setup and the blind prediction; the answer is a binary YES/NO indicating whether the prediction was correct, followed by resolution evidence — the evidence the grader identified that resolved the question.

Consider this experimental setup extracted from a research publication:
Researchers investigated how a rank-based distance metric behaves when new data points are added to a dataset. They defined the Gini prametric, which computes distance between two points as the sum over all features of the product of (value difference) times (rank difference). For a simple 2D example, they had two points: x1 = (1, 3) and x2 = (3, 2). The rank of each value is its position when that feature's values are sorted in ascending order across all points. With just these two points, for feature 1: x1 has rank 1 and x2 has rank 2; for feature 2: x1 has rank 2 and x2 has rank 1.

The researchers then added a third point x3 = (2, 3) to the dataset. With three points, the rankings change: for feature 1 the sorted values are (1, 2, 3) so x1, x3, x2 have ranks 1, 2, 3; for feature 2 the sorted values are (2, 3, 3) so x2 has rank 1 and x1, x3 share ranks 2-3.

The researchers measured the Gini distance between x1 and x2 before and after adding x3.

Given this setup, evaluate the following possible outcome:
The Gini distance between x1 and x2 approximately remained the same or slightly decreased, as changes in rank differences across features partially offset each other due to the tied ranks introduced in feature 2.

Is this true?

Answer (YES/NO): NO